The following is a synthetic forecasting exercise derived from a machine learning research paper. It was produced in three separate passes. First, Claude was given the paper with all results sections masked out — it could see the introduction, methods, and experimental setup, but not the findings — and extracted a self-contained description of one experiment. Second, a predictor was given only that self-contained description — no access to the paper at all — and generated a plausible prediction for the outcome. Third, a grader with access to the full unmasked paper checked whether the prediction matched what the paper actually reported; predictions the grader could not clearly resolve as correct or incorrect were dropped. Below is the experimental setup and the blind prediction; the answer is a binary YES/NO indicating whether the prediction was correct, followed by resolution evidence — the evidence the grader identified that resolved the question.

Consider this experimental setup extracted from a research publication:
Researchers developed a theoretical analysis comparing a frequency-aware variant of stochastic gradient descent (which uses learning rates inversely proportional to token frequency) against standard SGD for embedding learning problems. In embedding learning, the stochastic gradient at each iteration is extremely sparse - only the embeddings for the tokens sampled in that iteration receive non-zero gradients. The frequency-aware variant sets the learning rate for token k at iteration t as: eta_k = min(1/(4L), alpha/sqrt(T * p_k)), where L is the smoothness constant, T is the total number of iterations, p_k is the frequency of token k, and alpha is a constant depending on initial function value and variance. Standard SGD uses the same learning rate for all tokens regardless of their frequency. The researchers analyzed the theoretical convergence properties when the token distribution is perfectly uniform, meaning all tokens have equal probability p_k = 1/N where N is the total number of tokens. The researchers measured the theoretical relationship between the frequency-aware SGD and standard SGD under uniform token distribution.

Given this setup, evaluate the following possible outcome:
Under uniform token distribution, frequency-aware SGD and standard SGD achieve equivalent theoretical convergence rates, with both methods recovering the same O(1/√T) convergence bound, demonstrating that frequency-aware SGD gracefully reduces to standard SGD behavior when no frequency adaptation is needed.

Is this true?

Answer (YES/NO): YES